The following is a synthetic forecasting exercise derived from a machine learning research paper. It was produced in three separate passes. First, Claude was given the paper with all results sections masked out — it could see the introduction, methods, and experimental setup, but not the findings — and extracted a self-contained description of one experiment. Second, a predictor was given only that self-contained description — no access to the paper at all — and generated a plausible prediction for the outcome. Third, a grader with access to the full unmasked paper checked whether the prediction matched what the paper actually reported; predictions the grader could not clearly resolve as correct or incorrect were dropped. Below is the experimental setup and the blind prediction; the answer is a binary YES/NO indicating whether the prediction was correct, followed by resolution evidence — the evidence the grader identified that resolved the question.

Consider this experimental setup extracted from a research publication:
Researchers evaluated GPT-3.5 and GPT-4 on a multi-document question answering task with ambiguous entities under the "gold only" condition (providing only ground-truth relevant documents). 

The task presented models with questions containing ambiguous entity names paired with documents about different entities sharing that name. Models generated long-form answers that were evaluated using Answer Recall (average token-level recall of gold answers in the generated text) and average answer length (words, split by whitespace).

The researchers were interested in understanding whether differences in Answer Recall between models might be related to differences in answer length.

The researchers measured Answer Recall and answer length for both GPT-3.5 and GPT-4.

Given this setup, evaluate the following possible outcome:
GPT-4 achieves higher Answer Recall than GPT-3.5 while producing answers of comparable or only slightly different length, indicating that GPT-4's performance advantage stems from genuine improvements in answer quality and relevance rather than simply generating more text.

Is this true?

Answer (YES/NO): NO